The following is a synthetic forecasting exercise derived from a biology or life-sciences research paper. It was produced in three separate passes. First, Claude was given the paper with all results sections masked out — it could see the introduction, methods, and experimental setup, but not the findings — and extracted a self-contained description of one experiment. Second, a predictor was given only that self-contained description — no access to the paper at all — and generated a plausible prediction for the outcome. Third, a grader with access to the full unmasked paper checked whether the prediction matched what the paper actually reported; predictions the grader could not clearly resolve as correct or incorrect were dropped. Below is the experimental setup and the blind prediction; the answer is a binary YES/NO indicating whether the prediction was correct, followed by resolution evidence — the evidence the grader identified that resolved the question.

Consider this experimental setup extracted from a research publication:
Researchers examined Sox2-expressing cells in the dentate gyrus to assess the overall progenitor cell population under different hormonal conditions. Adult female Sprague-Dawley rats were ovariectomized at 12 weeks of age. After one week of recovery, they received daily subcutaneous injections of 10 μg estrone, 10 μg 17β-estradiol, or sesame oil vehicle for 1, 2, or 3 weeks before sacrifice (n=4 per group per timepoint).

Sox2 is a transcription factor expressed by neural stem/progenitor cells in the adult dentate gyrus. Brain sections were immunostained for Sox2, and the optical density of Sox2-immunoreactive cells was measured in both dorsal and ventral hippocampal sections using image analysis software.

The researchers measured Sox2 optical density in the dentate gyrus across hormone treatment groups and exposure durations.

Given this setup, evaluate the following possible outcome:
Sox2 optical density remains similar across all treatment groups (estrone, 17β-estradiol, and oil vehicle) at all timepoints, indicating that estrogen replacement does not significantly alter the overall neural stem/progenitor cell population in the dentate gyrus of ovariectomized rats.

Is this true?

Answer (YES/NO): NO